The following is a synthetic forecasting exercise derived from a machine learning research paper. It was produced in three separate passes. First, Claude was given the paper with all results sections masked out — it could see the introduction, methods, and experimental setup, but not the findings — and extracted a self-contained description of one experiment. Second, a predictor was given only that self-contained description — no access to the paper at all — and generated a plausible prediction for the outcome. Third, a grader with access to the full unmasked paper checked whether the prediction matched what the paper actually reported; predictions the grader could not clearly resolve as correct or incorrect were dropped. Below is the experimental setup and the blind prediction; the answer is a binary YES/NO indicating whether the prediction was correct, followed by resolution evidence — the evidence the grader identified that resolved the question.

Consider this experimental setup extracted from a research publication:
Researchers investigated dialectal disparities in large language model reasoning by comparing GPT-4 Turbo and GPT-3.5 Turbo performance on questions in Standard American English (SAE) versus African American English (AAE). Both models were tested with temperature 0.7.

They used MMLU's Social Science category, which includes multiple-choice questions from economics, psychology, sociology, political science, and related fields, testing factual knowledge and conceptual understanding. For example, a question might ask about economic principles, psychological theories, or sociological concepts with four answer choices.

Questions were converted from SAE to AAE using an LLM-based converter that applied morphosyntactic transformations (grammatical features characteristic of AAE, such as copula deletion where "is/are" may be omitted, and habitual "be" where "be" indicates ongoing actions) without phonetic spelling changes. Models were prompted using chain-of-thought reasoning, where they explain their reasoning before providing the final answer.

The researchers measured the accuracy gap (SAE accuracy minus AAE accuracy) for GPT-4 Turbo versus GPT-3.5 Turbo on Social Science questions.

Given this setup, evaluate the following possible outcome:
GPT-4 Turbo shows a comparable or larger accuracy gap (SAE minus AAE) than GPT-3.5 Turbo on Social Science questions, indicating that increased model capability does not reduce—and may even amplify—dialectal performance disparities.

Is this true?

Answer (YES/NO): YES